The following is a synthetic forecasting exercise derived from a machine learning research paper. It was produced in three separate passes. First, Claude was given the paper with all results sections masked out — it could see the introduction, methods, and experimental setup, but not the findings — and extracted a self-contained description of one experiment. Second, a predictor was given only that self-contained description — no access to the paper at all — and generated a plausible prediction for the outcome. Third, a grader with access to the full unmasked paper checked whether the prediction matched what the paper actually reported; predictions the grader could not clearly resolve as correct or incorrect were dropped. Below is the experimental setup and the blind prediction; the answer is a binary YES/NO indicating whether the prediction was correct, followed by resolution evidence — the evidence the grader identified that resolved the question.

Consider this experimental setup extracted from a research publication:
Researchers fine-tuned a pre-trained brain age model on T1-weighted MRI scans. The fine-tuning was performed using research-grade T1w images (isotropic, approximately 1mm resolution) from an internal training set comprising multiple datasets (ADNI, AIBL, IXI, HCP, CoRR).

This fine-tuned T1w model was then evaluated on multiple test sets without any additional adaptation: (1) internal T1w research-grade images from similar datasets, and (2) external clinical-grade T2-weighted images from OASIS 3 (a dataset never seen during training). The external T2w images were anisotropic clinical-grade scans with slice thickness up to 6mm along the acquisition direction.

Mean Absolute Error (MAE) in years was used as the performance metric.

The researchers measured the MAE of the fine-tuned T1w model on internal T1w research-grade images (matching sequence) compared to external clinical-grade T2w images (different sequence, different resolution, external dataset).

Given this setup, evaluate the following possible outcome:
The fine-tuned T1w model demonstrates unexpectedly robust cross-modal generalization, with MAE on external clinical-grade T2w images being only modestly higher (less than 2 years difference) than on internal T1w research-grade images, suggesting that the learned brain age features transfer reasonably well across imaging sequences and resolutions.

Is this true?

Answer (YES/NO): NO